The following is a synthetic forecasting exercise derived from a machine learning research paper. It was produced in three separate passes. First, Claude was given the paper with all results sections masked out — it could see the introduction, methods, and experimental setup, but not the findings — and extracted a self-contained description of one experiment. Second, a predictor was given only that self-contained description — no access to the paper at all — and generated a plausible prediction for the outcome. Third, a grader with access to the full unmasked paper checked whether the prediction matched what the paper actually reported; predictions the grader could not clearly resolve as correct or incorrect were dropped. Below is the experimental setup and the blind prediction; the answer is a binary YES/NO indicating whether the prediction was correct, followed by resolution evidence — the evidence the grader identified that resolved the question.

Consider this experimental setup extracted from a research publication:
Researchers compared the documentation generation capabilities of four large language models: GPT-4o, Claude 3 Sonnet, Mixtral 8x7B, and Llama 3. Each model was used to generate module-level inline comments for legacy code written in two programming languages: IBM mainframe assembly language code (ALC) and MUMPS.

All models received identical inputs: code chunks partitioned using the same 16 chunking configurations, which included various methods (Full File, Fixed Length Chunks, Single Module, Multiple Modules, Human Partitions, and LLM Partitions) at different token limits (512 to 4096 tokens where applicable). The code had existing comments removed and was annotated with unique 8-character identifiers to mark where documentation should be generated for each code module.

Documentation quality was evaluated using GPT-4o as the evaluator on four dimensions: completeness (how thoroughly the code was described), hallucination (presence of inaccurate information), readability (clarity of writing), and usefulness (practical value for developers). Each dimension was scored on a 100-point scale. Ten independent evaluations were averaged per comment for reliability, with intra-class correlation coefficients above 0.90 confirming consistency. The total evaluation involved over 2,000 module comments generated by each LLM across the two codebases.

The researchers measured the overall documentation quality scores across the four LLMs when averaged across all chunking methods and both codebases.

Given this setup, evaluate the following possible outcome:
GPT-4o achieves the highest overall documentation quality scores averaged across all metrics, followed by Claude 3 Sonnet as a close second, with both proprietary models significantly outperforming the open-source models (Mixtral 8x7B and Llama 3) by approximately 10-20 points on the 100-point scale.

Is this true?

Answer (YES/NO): NO